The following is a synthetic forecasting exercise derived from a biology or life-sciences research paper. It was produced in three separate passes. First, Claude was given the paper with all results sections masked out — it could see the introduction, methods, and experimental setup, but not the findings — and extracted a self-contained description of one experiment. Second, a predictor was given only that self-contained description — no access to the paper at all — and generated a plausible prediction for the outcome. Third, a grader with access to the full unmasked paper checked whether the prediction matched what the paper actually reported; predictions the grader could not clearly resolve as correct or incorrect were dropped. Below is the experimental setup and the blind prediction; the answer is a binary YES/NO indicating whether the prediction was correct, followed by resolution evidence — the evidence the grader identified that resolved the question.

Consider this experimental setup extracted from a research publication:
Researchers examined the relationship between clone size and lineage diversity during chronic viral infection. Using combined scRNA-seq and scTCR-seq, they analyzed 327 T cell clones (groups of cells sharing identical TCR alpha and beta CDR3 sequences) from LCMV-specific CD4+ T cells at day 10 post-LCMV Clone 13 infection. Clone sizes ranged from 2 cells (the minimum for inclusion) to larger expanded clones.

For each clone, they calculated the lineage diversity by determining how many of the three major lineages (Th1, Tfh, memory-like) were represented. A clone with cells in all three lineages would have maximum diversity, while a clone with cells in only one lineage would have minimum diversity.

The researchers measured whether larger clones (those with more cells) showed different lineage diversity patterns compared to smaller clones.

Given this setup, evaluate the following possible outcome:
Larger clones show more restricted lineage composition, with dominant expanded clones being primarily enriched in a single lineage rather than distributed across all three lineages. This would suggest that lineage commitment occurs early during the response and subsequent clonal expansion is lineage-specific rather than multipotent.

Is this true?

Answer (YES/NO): NO